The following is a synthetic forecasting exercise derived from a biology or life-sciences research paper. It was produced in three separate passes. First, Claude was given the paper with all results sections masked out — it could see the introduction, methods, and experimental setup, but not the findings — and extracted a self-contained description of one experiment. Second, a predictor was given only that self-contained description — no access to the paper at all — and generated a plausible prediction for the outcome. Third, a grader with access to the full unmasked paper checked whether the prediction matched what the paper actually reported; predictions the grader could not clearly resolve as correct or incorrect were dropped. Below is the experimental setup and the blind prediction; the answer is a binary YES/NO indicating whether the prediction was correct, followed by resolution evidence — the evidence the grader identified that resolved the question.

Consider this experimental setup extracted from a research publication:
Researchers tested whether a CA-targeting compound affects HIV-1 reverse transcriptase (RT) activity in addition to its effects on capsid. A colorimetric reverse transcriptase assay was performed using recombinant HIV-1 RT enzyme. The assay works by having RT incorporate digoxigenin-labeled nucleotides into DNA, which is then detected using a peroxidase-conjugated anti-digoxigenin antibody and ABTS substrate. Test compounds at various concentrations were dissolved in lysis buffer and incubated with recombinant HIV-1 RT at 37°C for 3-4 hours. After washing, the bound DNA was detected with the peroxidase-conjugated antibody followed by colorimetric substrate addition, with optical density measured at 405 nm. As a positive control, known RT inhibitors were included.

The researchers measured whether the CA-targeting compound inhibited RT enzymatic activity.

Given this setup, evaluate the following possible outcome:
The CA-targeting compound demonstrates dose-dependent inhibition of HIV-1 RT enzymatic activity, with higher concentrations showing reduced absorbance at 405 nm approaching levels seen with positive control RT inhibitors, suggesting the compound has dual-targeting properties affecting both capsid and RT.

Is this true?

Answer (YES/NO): NO